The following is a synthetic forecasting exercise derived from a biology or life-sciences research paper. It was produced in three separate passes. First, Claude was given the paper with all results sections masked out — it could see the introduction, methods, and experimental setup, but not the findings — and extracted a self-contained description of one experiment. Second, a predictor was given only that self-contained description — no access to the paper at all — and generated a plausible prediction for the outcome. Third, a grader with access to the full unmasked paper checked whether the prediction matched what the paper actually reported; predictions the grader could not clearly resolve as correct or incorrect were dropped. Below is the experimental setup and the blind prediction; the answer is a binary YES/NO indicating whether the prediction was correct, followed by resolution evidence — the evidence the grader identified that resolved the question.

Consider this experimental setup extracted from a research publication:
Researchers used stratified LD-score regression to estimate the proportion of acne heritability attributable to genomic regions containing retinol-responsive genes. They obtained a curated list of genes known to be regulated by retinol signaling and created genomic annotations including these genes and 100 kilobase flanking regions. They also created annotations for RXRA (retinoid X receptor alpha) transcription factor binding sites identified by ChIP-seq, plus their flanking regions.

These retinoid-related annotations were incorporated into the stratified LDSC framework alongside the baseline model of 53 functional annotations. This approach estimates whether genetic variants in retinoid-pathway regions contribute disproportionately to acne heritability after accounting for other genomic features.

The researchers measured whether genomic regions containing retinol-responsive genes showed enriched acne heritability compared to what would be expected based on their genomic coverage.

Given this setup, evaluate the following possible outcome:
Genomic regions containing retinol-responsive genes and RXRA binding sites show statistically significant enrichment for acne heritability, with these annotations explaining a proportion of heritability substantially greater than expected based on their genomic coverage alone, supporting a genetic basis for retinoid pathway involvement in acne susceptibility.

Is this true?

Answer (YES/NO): YES